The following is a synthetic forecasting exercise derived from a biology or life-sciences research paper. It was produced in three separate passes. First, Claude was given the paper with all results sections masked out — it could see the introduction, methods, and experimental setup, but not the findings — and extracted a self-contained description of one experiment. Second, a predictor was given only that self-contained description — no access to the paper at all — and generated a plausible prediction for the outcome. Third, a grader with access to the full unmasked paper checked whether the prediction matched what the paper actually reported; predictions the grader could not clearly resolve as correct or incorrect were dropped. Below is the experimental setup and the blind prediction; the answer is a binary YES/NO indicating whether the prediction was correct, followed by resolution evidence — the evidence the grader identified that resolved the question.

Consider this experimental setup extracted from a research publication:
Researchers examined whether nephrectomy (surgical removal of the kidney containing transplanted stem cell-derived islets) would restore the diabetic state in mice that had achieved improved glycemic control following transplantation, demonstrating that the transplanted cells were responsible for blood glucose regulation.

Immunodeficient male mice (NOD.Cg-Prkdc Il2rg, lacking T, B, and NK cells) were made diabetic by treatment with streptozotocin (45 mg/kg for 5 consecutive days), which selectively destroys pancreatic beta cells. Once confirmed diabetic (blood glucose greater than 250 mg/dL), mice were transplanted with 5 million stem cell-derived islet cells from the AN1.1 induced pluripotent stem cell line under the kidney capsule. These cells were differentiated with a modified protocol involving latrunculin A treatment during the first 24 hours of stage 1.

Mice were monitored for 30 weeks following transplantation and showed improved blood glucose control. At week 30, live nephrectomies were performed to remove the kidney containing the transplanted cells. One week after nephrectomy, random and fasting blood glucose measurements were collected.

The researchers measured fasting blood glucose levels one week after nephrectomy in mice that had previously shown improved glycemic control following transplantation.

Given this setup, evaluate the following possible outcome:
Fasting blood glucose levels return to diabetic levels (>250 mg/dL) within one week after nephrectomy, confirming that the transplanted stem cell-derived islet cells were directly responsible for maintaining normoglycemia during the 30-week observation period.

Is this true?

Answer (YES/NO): YES